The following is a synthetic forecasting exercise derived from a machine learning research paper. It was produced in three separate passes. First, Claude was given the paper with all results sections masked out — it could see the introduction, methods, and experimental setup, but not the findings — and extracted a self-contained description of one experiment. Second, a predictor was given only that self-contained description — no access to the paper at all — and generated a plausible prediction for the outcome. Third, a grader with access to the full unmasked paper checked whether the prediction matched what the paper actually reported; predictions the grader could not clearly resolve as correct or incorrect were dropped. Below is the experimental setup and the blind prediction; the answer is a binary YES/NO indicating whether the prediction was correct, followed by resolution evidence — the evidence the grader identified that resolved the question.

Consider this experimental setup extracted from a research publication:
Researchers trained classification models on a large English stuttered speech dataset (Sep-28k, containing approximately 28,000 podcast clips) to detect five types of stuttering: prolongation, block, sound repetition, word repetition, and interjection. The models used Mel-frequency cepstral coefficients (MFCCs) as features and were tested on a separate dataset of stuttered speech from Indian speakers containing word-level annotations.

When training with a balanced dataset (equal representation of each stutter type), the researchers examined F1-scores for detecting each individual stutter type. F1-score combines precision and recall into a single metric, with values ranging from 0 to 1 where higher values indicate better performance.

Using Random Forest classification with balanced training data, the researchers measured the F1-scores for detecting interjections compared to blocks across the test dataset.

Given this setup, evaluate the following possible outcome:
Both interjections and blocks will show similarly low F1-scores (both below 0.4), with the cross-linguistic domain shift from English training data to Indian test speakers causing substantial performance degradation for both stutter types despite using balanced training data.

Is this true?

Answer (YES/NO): NO